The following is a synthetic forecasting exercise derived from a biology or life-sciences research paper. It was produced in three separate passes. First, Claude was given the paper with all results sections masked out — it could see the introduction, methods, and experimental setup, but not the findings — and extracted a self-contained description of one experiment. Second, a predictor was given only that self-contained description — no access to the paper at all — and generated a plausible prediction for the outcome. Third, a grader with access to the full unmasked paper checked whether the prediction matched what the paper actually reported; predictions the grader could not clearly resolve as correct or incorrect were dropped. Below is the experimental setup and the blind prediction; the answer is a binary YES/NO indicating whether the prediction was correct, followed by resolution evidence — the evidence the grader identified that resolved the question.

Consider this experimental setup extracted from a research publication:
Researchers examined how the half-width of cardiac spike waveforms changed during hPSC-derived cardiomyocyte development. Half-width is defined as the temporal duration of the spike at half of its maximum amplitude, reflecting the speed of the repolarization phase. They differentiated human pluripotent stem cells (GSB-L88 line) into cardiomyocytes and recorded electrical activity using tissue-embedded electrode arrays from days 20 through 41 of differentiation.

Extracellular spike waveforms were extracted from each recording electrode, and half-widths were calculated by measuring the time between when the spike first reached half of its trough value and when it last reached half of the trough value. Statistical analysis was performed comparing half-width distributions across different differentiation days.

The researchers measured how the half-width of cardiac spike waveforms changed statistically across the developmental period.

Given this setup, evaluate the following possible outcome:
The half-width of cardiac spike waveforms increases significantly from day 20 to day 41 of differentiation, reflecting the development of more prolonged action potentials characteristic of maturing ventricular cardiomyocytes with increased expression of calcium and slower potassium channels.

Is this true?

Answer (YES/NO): NO